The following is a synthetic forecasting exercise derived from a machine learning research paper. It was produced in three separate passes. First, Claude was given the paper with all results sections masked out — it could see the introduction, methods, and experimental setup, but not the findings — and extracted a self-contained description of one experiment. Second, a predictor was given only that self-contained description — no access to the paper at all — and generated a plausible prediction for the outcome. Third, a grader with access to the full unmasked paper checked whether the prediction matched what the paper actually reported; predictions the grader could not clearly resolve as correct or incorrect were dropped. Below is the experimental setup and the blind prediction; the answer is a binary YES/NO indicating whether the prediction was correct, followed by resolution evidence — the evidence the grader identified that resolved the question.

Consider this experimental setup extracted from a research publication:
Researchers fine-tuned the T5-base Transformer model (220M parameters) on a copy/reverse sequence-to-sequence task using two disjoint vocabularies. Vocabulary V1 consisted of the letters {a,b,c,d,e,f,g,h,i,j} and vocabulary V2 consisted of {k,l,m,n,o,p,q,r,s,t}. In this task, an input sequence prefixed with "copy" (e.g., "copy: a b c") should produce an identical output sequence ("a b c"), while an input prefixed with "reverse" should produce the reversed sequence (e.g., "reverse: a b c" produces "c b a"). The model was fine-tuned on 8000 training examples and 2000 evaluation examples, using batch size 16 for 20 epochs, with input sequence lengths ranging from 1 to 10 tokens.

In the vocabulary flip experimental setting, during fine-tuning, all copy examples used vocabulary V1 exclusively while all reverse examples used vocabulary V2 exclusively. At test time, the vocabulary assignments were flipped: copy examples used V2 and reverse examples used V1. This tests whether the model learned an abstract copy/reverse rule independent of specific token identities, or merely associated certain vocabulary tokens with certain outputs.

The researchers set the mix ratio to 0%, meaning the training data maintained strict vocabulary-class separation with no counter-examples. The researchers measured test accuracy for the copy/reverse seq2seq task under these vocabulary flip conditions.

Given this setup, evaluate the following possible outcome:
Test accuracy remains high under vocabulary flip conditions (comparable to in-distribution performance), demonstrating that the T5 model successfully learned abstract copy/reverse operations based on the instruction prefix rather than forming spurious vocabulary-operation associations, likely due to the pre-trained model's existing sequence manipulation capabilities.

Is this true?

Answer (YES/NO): NO